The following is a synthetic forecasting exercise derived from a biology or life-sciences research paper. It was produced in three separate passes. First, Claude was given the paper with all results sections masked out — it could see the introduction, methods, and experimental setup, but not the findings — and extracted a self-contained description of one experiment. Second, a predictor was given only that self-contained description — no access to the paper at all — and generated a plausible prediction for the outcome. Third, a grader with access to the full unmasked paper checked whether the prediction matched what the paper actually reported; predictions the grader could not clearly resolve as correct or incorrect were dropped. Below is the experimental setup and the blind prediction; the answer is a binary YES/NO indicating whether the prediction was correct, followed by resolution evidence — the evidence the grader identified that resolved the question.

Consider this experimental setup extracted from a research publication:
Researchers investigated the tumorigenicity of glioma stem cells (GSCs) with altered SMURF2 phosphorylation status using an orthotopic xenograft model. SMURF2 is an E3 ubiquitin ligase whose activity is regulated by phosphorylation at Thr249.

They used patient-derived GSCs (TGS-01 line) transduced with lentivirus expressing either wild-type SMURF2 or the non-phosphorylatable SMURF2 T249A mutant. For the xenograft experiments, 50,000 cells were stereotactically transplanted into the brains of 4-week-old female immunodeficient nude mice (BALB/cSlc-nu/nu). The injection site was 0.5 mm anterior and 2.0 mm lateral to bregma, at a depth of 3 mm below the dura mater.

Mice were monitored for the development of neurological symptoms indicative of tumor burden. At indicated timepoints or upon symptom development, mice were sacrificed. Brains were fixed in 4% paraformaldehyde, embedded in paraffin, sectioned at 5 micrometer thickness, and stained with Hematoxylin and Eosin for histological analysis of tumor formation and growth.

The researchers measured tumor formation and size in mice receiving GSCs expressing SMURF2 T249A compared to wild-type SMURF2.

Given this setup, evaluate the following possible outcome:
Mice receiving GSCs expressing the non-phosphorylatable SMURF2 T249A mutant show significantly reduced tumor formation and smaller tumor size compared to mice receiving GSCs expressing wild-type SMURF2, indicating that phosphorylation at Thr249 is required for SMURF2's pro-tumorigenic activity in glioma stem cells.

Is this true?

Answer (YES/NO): NO